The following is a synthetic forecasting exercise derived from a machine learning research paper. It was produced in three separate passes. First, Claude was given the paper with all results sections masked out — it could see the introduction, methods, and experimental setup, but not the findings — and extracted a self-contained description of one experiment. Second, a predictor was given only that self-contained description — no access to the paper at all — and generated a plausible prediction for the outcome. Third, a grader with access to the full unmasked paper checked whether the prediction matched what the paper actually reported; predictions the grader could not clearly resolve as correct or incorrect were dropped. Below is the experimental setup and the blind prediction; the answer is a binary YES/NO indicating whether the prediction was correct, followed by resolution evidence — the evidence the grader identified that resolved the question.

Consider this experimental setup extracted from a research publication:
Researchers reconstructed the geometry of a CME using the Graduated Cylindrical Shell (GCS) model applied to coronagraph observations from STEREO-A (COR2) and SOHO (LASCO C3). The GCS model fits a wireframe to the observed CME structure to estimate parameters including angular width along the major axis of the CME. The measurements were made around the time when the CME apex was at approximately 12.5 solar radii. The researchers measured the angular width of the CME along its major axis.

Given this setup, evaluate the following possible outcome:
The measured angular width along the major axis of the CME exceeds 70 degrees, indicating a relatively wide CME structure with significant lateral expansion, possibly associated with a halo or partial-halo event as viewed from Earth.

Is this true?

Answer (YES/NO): NO